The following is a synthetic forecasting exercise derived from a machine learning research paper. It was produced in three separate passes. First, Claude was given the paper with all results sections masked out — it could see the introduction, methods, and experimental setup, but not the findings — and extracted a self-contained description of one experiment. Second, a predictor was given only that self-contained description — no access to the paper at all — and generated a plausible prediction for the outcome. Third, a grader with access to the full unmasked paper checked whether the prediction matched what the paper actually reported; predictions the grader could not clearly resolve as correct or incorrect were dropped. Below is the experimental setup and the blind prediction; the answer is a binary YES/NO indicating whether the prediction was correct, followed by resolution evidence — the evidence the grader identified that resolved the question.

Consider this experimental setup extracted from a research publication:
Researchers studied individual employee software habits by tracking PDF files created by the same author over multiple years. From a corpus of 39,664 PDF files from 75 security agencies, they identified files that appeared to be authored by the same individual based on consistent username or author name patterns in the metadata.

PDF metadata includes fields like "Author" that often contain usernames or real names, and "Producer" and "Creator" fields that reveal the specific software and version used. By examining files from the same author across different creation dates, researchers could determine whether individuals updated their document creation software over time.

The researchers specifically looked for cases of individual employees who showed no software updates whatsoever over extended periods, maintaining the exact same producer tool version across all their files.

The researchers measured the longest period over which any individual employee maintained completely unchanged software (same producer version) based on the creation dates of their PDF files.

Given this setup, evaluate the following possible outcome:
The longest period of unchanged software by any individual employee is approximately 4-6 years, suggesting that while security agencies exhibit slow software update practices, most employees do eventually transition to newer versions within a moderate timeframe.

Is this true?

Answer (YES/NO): YES